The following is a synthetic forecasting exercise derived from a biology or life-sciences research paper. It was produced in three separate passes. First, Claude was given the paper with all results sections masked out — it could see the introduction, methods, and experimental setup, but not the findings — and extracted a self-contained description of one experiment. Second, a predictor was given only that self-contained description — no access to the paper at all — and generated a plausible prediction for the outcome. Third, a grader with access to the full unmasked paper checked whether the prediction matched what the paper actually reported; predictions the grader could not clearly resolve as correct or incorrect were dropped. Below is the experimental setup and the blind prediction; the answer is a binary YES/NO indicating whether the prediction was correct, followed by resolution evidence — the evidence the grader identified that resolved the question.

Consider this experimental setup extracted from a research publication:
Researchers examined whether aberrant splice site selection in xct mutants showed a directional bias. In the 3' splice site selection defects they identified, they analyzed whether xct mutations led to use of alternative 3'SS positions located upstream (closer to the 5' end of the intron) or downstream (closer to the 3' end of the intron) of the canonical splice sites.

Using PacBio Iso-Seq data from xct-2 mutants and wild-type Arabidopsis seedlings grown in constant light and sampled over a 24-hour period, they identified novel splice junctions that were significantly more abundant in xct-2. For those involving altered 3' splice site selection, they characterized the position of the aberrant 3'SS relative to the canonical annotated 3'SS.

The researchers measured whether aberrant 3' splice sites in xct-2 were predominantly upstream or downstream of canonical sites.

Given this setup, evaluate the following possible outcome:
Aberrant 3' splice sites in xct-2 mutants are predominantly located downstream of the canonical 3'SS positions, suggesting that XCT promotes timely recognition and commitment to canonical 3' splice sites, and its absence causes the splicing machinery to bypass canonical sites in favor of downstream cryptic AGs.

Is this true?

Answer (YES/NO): YES